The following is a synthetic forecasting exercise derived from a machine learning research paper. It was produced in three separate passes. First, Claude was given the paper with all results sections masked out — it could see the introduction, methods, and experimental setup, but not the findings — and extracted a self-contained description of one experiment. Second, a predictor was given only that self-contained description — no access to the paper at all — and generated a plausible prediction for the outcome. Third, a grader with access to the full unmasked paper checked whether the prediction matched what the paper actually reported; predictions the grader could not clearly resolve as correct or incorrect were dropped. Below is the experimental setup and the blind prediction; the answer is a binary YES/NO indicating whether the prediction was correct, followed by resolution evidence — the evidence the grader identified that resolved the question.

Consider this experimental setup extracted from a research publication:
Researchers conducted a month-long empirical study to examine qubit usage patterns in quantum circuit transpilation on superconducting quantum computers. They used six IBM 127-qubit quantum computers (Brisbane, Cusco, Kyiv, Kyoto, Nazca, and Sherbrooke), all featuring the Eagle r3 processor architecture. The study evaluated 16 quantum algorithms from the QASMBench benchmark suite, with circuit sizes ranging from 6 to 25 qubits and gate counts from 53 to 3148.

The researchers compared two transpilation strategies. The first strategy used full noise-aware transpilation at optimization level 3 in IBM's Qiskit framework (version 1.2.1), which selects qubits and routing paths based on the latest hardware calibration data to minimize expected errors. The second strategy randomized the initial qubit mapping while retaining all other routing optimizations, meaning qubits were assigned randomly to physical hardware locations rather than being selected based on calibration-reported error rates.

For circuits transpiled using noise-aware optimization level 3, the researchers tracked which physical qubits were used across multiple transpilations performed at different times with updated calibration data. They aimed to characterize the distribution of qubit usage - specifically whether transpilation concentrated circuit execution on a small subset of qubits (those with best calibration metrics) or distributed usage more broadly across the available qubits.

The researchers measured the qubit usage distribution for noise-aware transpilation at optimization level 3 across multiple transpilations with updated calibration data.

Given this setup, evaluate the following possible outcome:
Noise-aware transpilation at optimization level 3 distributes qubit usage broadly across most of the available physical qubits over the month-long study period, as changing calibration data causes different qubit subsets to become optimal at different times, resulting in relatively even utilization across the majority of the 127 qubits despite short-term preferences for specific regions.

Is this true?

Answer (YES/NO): NO